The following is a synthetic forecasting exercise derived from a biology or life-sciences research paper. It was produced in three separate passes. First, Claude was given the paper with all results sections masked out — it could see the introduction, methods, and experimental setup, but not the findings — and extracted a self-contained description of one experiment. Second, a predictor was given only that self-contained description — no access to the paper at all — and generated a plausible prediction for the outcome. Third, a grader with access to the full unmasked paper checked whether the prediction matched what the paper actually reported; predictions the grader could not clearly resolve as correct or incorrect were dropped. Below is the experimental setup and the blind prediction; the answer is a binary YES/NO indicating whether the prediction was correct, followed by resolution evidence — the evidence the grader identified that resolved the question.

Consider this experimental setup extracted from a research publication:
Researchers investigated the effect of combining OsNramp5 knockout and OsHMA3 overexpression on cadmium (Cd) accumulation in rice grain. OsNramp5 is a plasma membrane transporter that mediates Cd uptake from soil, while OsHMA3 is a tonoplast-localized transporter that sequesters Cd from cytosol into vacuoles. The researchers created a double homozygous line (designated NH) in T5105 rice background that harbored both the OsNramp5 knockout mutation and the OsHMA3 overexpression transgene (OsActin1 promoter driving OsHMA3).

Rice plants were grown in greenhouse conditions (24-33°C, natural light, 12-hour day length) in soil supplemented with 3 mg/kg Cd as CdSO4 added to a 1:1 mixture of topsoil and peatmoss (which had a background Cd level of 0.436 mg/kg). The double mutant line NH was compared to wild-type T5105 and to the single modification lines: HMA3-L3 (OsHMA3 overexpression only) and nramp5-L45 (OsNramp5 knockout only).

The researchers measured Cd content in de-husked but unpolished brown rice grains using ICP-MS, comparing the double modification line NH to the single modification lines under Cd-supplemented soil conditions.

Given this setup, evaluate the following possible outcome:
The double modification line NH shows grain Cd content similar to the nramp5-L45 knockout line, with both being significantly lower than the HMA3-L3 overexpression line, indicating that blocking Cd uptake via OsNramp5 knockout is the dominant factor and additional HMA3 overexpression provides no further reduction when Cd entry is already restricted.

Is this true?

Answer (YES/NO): NO